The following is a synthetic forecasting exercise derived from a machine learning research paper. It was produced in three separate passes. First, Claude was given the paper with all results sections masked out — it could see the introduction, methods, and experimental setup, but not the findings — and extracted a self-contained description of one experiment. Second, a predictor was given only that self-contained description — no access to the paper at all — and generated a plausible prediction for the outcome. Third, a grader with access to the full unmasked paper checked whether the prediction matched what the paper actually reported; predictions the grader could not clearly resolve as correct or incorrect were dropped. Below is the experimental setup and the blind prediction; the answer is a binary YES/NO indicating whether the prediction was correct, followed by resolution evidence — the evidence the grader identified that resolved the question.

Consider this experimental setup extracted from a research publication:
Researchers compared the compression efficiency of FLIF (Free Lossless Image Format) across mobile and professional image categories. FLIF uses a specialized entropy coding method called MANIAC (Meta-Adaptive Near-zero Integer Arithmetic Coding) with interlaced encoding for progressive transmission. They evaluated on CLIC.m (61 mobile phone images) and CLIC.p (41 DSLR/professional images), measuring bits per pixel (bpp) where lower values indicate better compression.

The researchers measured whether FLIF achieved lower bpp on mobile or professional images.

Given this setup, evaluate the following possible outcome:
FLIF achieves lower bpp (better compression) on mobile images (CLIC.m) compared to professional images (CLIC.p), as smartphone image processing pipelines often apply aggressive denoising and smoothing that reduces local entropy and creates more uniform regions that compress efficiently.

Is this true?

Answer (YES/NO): YES